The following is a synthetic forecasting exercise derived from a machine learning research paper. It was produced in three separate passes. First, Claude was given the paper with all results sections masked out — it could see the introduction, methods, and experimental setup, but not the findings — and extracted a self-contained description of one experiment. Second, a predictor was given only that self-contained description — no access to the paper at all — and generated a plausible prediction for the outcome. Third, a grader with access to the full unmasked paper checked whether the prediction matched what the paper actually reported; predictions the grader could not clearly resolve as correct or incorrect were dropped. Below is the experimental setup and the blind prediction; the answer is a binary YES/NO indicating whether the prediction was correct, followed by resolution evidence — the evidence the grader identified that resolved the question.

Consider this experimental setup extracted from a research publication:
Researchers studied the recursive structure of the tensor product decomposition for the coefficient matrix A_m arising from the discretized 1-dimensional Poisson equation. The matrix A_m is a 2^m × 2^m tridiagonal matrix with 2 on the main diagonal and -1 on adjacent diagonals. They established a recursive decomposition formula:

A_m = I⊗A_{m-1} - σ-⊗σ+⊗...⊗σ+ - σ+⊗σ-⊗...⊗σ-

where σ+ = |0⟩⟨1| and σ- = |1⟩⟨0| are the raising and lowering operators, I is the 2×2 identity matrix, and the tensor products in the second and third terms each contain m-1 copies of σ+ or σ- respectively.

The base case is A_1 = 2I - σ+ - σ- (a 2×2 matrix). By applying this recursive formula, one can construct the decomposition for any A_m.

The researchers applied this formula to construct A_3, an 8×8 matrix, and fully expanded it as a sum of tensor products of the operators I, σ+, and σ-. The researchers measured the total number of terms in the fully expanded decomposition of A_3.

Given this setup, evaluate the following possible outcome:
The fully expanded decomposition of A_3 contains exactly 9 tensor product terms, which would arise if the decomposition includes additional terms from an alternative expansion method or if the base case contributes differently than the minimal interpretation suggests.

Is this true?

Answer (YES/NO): NO